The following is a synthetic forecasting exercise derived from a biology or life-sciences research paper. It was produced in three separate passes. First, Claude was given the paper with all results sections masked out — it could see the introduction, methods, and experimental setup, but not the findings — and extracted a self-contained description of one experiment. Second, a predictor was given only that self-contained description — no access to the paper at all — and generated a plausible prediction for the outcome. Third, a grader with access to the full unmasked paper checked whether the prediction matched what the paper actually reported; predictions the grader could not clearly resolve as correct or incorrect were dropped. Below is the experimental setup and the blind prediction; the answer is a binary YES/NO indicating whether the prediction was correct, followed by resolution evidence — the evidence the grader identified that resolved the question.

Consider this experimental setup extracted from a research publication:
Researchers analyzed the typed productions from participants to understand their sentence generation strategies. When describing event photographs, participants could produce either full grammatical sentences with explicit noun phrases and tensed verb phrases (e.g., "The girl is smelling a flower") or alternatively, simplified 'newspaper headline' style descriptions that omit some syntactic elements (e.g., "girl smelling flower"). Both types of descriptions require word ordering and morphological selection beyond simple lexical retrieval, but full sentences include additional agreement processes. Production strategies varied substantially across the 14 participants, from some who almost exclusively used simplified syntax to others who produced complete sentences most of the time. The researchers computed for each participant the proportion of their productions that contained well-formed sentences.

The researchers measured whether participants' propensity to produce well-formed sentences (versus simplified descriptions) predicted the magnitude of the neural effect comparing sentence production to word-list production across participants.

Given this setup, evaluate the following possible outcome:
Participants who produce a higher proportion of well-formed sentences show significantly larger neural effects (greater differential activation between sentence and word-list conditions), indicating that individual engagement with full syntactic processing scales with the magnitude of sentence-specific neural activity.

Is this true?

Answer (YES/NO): NO